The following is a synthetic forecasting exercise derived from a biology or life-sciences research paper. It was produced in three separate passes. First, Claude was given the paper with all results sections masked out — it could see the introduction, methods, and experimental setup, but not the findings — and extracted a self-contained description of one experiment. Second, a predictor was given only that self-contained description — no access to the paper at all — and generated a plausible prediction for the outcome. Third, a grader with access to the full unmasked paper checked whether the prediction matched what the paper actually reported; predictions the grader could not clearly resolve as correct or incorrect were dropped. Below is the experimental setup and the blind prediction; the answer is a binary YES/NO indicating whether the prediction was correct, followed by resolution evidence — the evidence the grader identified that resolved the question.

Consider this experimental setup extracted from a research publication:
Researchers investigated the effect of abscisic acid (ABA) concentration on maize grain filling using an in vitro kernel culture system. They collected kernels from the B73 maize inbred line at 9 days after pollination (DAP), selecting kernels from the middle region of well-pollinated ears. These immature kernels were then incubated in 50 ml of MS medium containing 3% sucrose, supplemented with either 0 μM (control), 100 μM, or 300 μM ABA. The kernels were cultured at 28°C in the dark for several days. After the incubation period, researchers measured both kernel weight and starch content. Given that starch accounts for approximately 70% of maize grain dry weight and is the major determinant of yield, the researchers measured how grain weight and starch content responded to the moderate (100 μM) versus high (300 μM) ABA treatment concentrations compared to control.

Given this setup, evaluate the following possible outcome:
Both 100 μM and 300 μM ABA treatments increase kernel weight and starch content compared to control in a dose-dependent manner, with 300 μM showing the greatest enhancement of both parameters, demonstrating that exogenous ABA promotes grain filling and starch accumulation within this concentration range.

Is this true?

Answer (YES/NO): NO